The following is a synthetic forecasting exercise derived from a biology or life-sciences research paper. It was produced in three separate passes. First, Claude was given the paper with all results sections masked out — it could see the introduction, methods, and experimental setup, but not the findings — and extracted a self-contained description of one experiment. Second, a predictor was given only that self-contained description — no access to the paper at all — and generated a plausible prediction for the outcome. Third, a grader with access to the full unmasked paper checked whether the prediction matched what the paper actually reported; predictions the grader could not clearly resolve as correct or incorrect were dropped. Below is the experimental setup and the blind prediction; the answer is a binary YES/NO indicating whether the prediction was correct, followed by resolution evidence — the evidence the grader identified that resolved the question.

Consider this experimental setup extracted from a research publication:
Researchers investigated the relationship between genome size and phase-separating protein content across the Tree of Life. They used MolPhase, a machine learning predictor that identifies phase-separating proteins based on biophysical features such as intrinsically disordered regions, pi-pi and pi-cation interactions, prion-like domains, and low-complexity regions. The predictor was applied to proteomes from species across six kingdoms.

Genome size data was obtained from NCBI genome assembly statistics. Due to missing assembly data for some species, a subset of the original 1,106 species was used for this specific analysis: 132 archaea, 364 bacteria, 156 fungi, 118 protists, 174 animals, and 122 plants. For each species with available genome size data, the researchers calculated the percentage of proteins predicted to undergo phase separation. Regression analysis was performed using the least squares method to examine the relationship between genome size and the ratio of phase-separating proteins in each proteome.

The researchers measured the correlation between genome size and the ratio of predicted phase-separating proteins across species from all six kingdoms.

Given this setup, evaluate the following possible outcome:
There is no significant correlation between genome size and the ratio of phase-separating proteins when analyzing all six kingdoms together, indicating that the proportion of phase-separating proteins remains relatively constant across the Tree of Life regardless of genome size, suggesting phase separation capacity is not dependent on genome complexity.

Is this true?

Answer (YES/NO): NO